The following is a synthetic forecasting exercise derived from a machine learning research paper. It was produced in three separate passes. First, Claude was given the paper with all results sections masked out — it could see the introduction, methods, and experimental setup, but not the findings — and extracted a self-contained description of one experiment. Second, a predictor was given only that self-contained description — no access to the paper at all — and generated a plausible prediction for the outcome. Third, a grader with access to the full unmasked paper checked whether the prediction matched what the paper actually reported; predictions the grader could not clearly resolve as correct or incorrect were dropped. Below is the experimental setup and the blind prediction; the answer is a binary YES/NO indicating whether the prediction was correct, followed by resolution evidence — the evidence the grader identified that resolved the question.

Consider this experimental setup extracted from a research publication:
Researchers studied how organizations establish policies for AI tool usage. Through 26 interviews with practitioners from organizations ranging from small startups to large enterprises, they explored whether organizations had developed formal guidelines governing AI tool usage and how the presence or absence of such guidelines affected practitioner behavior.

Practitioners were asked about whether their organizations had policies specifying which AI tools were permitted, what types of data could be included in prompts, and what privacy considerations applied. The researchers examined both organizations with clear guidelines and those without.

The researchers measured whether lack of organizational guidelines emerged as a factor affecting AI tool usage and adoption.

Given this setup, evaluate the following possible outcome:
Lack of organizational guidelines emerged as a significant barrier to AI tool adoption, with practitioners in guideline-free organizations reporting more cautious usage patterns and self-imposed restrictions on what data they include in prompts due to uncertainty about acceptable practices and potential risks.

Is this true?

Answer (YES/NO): YES